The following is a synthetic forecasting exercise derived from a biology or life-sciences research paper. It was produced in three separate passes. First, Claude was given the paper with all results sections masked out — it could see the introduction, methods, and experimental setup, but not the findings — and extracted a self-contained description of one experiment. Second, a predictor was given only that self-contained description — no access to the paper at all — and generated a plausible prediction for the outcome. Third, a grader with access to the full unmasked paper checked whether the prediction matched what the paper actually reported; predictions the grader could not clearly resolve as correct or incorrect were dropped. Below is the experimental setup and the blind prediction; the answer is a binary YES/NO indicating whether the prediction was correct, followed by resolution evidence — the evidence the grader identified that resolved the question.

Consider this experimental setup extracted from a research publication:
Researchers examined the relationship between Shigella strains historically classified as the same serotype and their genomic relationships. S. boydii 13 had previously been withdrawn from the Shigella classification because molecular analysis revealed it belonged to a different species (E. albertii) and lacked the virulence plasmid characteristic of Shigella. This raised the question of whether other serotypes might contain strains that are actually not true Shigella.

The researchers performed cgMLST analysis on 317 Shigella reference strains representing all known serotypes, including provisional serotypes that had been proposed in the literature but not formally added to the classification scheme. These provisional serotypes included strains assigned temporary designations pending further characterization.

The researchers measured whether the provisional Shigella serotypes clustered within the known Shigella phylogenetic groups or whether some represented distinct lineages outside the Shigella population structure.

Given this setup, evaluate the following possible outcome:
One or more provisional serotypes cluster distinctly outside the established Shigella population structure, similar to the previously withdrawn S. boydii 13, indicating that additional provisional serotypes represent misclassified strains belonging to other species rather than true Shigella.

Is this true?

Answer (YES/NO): NO